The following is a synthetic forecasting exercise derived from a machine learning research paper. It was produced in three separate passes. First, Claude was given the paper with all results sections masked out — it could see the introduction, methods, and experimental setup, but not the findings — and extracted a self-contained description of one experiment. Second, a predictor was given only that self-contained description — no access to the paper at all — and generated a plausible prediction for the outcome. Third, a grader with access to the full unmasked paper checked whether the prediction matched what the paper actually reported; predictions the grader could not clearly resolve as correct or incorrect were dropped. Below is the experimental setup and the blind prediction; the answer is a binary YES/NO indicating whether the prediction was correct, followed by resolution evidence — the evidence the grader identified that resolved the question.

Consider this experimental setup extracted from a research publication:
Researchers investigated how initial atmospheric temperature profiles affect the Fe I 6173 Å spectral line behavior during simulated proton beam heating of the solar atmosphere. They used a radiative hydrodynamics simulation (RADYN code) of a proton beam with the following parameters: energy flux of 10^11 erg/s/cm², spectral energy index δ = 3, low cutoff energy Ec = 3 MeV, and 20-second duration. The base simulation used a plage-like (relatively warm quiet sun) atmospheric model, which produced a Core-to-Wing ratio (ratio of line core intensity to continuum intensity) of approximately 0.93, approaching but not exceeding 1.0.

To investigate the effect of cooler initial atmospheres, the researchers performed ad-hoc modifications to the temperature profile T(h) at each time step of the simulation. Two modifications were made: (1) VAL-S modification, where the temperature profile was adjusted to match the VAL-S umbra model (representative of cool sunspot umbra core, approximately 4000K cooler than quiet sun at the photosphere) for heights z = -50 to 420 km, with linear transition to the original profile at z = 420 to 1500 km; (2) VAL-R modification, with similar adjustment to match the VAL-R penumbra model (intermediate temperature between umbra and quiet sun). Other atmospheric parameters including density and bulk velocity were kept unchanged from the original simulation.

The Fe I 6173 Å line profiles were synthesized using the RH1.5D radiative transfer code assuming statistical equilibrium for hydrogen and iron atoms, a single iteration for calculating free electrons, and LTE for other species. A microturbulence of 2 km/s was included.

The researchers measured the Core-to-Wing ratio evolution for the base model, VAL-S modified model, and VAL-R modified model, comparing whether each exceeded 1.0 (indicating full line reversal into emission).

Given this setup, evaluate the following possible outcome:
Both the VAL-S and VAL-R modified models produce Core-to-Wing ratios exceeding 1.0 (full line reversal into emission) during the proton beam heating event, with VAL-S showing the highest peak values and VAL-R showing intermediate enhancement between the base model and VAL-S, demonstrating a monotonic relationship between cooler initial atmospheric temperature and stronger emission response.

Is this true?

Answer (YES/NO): NO